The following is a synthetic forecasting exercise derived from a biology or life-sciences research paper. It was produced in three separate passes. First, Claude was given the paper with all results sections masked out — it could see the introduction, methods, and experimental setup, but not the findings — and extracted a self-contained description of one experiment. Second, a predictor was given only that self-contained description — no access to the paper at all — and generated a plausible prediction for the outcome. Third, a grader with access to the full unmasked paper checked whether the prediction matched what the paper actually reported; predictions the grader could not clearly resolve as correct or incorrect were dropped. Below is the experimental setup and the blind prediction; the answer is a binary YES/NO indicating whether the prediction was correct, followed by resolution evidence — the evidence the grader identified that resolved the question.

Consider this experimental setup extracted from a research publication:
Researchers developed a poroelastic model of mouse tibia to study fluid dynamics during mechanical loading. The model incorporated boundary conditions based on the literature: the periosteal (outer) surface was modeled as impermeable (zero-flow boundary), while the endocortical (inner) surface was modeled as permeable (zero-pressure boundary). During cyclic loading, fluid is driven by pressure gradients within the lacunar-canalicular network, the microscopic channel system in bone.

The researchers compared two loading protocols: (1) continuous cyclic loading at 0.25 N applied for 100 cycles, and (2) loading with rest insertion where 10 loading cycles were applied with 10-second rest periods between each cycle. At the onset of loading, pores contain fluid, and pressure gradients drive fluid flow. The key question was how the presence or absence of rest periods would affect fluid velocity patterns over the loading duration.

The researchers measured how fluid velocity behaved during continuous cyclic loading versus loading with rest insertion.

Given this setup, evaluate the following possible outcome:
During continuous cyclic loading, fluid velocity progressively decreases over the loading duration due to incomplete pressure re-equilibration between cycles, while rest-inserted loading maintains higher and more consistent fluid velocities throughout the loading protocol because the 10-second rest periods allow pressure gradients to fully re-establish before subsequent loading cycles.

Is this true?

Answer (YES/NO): NO